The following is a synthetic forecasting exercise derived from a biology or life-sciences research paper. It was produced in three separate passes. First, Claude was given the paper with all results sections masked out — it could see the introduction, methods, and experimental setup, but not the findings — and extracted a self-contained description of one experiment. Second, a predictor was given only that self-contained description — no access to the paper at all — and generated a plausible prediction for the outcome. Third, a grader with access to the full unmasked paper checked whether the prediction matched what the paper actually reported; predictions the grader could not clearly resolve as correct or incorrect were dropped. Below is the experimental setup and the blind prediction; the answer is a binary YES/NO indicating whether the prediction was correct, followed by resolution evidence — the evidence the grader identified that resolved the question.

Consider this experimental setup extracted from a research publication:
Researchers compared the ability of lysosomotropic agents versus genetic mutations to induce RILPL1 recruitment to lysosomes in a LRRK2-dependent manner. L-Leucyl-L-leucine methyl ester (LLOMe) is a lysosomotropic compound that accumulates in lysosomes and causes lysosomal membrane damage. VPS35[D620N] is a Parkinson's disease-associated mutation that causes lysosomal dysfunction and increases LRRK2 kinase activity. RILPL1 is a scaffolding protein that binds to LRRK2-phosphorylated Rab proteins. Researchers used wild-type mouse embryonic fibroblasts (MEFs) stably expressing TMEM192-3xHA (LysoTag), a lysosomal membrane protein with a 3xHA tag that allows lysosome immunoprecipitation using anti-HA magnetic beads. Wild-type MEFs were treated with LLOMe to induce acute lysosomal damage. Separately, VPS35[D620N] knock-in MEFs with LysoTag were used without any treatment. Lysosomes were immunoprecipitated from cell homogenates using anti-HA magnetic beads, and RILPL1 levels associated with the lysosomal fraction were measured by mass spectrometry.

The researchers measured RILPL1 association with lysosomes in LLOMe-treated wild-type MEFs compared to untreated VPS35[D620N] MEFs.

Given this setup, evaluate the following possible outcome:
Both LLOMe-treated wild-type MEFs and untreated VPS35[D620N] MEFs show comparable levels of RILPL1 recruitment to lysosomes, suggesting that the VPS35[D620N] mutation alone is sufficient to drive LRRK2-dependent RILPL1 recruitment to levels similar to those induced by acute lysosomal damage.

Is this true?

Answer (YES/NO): NO